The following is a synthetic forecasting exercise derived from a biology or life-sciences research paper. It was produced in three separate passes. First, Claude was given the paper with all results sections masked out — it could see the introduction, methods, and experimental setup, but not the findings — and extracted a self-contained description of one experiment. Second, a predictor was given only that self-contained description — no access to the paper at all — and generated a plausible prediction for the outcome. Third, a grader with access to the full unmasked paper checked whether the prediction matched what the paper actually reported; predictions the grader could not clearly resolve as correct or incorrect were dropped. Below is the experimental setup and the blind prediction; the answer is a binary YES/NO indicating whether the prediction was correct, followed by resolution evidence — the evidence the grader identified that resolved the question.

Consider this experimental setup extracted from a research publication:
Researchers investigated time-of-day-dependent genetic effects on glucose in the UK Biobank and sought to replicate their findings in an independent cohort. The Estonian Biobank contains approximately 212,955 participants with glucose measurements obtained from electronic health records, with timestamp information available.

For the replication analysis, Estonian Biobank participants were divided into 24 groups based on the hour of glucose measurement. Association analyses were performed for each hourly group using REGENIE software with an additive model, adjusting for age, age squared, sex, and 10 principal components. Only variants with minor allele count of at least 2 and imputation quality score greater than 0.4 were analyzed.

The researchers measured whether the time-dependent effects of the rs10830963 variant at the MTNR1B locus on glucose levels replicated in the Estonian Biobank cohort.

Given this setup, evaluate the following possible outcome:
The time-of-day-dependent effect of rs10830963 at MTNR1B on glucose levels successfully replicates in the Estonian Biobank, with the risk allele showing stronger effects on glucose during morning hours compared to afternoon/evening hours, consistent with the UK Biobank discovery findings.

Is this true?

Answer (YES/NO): YES